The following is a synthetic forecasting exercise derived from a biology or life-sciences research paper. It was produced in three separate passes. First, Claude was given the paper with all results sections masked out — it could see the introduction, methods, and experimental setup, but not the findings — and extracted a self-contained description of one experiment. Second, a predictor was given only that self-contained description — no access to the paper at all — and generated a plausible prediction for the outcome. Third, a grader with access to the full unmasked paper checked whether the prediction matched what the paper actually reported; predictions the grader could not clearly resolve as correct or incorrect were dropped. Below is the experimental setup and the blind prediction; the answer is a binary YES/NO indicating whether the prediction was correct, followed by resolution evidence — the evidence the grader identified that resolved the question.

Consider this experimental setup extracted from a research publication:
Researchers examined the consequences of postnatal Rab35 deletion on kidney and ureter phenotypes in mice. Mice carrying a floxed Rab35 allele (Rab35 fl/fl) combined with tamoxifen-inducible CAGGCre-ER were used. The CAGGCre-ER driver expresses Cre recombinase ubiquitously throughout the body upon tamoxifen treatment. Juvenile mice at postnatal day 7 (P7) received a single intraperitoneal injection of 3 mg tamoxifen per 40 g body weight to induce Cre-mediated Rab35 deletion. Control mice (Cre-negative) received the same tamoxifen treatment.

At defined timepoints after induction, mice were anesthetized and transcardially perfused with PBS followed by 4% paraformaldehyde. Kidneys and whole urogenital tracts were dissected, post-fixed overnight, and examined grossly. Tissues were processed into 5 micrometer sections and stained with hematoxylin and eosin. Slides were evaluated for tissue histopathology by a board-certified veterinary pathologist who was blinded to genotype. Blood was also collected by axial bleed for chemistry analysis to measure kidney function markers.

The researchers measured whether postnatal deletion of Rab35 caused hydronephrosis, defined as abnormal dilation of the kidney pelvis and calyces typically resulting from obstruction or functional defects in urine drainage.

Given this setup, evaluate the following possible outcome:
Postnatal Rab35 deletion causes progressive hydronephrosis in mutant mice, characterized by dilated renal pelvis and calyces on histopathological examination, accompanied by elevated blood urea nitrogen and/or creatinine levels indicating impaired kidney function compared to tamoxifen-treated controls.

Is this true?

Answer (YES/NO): YES